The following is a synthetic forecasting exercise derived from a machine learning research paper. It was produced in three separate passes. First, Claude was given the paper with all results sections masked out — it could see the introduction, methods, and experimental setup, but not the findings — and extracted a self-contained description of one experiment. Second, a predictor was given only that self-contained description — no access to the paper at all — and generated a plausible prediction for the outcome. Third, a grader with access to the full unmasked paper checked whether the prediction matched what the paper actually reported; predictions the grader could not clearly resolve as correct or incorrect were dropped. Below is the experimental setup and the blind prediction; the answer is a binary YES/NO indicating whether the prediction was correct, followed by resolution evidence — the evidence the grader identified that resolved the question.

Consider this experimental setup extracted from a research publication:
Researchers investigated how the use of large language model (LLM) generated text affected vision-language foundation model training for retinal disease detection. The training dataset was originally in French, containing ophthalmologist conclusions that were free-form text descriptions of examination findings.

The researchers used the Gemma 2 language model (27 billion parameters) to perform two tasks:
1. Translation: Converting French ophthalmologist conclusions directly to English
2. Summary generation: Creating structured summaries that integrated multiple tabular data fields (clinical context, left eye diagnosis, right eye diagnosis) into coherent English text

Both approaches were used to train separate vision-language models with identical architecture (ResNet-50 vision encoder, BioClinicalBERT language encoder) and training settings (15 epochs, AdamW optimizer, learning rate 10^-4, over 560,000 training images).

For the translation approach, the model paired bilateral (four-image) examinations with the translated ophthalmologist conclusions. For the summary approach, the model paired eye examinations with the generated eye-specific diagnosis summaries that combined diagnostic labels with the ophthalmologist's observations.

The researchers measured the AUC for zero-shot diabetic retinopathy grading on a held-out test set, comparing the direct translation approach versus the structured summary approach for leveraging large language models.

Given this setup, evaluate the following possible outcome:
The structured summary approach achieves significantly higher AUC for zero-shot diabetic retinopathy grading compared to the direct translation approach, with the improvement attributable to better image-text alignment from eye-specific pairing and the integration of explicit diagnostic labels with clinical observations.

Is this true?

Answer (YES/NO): NO